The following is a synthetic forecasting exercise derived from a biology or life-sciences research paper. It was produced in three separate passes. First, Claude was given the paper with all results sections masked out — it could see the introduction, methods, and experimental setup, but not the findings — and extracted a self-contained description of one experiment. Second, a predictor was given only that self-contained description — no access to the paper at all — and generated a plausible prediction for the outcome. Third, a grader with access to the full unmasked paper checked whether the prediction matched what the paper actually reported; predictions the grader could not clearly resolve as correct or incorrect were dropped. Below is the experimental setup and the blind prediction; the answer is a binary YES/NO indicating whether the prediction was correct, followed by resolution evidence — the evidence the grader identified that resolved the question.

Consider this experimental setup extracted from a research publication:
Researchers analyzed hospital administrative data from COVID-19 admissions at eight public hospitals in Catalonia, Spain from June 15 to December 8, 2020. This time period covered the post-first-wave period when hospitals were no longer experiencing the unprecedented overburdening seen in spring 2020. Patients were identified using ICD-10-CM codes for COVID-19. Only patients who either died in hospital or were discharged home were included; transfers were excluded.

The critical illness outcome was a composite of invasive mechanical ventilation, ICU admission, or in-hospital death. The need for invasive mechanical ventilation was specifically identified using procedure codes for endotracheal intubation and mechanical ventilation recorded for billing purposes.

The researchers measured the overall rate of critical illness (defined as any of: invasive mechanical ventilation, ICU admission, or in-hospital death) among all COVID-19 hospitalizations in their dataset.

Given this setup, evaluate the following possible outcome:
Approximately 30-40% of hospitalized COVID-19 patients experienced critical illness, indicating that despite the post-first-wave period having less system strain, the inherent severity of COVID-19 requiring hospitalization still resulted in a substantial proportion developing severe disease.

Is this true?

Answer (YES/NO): NO